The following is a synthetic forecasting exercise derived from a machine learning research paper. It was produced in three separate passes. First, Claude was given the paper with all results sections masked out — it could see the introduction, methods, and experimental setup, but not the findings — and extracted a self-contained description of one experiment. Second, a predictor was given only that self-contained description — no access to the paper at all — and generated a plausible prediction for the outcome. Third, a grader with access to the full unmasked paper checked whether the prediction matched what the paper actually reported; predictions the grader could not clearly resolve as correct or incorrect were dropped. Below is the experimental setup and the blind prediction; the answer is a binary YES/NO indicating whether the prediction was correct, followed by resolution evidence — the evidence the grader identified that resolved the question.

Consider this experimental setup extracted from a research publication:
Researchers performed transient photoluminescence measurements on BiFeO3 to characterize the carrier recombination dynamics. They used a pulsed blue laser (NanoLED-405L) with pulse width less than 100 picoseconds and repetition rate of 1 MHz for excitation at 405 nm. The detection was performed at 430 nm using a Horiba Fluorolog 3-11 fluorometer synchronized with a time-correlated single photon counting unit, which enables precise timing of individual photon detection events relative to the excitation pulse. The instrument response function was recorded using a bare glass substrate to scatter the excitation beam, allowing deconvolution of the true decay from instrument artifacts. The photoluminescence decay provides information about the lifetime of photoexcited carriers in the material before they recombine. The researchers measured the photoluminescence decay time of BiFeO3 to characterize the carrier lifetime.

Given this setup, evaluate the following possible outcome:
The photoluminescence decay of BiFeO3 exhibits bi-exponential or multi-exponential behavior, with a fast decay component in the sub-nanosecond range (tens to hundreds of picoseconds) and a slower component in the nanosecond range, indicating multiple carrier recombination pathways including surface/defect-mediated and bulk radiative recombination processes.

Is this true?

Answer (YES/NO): NO